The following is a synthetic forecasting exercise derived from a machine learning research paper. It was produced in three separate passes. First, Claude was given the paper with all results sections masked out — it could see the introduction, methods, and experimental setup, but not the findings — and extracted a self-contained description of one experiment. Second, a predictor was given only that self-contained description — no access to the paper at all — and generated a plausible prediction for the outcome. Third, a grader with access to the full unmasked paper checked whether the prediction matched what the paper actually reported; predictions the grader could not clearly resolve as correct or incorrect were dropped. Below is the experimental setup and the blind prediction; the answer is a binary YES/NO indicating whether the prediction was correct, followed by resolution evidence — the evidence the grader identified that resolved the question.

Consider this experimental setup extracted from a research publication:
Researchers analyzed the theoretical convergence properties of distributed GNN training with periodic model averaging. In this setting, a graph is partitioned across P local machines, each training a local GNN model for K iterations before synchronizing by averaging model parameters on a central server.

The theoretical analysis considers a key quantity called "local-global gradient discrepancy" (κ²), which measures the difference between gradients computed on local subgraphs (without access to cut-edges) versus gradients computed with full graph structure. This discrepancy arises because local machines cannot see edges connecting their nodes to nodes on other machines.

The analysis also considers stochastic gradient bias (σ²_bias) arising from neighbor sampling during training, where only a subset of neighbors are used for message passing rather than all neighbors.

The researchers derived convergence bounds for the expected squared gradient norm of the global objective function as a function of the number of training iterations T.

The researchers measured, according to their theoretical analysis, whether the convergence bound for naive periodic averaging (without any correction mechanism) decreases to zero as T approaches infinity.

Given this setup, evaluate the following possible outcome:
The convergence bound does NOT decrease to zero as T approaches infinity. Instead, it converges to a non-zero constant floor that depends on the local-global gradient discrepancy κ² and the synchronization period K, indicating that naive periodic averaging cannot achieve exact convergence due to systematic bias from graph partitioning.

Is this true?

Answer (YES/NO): NO